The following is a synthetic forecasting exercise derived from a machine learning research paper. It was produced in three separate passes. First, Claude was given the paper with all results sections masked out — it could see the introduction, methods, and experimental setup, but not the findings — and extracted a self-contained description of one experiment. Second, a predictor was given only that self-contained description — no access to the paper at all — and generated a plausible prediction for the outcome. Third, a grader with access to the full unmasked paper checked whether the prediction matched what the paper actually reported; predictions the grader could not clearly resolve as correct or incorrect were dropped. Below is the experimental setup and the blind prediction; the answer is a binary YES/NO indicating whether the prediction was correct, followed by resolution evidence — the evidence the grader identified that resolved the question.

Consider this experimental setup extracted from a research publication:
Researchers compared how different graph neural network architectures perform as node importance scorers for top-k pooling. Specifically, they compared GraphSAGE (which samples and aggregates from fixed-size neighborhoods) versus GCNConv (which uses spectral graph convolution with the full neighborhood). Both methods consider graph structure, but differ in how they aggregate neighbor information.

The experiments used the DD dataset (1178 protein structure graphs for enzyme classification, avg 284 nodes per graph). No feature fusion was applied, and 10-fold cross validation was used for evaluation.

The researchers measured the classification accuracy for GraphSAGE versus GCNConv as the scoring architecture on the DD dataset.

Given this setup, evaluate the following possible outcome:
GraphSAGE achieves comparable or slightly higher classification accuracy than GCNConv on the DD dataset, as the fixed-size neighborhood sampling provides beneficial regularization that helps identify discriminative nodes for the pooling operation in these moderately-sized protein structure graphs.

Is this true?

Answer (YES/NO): NO